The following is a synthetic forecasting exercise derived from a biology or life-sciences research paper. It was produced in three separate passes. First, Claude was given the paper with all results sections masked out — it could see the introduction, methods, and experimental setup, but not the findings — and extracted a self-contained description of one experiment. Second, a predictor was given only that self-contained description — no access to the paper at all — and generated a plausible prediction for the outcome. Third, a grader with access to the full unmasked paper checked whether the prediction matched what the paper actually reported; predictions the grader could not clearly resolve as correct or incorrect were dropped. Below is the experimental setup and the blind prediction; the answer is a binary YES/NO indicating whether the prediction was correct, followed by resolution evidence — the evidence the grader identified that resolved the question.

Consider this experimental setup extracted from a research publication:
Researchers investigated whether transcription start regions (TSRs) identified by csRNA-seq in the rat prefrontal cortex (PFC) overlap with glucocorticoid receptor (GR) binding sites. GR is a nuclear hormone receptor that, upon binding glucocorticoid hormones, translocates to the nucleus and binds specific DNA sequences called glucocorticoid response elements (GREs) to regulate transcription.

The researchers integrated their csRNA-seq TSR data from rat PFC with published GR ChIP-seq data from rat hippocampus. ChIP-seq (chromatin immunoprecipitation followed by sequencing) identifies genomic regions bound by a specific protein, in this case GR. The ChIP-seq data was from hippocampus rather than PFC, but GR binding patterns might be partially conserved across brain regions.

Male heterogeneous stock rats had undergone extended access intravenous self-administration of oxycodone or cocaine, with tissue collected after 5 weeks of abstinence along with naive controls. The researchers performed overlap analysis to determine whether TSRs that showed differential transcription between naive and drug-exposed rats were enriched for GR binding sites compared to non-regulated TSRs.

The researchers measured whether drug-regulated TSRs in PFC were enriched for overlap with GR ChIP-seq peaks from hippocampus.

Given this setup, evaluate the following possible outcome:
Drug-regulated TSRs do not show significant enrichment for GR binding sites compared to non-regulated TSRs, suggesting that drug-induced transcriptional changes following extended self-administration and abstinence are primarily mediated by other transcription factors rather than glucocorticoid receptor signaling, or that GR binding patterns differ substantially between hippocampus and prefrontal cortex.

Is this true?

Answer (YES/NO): NO